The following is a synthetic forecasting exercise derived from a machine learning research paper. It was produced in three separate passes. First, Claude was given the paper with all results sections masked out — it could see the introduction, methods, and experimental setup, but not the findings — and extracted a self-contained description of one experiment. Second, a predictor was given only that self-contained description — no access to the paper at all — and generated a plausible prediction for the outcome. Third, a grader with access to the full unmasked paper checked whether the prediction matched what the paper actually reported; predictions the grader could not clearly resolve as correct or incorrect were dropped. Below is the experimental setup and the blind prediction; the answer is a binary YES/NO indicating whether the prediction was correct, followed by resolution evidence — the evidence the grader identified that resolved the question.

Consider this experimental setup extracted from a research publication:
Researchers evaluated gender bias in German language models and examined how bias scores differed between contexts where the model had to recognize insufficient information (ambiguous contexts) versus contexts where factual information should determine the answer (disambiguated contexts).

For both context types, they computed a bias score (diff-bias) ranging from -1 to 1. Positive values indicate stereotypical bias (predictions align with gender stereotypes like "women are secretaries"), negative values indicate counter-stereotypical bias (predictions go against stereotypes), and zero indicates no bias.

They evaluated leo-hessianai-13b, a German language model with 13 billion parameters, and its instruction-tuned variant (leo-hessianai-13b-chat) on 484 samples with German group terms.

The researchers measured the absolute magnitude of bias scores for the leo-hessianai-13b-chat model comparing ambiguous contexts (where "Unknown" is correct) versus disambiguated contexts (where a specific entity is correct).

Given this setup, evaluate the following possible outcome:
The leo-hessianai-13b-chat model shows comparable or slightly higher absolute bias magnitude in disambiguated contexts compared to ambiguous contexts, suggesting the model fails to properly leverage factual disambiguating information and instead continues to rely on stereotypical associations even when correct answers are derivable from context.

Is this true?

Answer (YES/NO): NO